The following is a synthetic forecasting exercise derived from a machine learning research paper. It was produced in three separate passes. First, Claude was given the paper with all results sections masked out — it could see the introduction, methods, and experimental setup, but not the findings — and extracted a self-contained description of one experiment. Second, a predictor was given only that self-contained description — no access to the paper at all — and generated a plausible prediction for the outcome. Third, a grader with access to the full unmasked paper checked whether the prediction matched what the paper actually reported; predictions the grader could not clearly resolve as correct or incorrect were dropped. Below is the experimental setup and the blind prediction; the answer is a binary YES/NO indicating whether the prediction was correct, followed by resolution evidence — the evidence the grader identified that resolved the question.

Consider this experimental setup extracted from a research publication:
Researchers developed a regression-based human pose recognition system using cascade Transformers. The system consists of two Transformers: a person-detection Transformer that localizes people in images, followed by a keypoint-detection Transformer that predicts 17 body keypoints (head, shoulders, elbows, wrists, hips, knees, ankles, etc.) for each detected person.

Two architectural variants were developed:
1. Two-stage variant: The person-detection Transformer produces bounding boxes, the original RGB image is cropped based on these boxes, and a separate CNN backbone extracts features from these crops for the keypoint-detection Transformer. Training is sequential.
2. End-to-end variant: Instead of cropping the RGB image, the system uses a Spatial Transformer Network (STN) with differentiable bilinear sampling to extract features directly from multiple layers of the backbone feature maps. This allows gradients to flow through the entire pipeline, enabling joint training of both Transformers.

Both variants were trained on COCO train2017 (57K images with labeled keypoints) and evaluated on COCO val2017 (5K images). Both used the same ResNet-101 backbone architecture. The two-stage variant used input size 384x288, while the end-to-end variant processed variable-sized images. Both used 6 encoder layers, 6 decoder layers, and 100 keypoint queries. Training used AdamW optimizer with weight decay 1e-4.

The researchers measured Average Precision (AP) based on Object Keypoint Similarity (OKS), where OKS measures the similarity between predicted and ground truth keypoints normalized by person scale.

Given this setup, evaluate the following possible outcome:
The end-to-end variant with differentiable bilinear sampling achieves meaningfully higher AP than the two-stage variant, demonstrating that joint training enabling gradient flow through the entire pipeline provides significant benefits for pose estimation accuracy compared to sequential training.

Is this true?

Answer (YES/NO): NO